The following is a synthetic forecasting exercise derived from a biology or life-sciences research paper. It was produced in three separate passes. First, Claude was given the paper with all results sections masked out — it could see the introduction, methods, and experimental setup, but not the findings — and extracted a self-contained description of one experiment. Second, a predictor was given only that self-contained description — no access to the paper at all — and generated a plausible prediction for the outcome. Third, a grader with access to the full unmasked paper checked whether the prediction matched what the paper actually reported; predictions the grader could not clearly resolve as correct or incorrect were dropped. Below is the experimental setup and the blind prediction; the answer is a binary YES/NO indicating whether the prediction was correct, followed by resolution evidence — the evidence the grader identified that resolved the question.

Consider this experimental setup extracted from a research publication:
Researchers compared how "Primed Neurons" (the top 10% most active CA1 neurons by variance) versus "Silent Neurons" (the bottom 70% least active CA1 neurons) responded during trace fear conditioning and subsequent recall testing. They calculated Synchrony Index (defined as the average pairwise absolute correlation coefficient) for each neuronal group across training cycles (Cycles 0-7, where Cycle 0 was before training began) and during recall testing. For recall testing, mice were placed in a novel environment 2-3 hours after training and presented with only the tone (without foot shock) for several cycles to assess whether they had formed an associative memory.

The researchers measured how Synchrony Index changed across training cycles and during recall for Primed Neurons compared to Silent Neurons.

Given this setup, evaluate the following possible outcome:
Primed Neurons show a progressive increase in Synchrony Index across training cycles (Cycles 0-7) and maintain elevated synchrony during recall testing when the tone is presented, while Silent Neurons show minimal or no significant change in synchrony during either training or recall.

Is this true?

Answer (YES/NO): YES